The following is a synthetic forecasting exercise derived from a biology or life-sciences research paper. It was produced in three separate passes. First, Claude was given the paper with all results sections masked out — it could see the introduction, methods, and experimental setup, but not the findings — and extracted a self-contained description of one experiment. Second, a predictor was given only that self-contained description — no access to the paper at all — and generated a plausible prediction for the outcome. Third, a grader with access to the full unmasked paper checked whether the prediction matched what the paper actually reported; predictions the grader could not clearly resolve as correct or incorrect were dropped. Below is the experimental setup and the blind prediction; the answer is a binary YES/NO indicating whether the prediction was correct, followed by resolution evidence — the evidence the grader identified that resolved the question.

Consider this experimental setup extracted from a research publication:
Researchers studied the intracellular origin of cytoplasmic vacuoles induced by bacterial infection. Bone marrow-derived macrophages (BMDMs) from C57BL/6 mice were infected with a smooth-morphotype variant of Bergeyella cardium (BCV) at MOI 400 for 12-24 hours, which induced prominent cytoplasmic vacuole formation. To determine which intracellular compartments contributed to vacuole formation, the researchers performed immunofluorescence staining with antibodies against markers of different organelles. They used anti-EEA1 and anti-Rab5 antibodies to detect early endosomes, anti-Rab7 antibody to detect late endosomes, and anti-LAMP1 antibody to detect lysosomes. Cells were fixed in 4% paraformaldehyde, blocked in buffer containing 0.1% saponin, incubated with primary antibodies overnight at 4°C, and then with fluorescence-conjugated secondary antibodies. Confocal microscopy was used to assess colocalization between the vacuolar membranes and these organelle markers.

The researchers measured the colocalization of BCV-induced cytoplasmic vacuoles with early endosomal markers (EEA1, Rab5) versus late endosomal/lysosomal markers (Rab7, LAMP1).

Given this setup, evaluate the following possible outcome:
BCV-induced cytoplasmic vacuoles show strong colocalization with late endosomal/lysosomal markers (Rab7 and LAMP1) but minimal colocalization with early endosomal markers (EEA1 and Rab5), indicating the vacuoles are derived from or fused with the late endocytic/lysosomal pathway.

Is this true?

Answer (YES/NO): YES